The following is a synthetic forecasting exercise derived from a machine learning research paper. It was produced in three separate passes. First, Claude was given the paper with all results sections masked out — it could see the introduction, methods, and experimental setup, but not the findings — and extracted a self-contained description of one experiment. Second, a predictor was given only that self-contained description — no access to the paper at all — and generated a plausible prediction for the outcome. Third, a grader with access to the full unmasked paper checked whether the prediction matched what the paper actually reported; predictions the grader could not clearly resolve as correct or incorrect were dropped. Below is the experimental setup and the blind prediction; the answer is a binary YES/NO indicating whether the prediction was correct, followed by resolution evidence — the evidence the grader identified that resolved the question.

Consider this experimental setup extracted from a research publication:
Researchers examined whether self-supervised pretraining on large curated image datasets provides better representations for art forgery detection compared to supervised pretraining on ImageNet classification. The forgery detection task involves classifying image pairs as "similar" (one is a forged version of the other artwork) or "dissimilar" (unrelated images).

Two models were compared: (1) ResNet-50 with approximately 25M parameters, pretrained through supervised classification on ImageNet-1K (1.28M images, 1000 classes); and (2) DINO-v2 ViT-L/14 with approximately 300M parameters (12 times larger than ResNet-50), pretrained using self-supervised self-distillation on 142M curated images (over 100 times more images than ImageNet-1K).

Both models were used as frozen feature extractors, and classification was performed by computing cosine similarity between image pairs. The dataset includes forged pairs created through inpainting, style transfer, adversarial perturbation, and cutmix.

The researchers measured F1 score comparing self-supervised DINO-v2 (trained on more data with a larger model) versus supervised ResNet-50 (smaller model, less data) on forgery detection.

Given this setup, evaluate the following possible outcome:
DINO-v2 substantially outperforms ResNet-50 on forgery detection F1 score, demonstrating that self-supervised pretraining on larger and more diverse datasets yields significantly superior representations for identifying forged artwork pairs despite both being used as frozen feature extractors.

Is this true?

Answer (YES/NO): NO